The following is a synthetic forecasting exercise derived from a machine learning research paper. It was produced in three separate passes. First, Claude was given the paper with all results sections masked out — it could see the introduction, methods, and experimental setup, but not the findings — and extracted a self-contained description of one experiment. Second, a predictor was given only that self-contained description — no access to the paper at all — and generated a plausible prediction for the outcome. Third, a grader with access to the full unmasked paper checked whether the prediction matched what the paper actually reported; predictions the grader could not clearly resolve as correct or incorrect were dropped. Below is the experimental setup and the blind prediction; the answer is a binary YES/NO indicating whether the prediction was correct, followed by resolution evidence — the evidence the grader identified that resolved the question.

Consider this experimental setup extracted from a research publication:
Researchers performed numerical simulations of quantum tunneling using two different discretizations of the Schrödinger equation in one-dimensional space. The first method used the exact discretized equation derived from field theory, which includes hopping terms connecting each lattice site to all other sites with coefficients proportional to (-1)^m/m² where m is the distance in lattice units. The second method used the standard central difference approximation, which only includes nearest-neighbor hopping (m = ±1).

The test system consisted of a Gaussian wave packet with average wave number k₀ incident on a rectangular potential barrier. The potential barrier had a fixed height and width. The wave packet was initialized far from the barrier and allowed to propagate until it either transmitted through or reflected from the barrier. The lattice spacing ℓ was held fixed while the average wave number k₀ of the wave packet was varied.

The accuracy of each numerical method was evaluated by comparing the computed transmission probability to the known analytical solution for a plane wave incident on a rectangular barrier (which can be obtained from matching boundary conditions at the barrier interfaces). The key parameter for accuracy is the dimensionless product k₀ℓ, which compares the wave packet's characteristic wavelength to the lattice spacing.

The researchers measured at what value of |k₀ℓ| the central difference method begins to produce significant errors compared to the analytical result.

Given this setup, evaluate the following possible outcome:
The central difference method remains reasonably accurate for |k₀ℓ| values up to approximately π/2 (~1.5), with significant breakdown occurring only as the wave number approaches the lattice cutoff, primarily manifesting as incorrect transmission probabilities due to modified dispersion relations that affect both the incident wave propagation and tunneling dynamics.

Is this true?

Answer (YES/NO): NO